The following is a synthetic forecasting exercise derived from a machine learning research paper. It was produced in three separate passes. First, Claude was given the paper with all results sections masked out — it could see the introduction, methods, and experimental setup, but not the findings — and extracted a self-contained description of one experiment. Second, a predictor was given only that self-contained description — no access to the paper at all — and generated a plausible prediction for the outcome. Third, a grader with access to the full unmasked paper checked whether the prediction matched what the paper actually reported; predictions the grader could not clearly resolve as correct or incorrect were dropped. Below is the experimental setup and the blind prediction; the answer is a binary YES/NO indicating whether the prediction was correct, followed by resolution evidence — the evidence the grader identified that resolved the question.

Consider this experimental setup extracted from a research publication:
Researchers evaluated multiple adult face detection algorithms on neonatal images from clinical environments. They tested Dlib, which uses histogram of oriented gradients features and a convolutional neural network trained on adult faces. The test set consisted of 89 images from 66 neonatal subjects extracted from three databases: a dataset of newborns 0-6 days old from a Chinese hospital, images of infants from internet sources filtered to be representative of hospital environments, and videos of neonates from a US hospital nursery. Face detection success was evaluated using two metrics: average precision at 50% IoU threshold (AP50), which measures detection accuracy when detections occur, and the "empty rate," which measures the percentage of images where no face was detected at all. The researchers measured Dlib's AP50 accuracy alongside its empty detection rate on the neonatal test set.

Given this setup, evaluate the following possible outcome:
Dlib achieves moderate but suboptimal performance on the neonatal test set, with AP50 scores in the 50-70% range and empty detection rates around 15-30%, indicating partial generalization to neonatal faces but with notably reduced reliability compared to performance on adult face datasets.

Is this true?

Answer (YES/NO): NO